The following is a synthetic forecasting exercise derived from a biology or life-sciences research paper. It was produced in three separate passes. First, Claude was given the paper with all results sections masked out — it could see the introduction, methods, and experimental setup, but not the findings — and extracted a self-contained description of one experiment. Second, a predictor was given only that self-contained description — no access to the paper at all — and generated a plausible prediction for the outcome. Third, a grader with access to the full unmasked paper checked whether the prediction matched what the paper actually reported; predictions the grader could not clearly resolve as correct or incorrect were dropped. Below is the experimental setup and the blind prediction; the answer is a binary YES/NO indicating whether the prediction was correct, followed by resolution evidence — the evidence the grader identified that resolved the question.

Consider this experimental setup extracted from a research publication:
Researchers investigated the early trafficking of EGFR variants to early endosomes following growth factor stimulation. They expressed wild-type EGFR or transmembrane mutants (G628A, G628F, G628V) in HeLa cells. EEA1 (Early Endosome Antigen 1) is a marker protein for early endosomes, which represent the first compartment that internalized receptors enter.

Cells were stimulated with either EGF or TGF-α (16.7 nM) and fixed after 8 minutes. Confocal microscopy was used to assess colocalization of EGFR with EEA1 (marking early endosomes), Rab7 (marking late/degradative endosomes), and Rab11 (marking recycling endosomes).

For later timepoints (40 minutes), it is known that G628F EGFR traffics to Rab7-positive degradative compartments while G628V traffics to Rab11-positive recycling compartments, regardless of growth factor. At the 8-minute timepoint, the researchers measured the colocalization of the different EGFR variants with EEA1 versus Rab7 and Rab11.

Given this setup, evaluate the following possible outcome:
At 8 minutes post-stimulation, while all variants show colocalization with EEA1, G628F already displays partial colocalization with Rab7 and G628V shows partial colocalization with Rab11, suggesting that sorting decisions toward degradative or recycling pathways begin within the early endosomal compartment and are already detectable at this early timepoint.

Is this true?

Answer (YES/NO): NO